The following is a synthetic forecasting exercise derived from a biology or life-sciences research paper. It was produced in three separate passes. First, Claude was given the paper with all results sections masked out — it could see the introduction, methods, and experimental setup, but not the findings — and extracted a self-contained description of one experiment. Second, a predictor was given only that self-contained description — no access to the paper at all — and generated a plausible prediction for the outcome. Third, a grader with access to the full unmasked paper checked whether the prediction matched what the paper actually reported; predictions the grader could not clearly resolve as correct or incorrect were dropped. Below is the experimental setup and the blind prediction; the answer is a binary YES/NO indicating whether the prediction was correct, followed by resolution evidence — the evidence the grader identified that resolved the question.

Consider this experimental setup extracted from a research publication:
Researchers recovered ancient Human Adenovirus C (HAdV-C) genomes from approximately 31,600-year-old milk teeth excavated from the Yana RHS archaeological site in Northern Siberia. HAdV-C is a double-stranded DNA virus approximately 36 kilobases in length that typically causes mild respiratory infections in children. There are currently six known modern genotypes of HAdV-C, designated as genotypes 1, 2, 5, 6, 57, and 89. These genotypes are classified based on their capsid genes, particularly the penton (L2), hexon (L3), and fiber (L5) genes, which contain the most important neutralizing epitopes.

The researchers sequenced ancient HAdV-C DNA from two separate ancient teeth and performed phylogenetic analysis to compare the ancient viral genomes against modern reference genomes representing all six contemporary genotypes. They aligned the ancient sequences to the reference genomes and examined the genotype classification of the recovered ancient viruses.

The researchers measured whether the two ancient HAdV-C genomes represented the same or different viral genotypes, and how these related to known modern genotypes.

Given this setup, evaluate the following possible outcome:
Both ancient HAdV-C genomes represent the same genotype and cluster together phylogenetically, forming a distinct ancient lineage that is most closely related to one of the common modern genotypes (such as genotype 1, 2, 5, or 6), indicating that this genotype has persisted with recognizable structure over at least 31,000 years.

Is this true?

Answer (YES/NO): NO